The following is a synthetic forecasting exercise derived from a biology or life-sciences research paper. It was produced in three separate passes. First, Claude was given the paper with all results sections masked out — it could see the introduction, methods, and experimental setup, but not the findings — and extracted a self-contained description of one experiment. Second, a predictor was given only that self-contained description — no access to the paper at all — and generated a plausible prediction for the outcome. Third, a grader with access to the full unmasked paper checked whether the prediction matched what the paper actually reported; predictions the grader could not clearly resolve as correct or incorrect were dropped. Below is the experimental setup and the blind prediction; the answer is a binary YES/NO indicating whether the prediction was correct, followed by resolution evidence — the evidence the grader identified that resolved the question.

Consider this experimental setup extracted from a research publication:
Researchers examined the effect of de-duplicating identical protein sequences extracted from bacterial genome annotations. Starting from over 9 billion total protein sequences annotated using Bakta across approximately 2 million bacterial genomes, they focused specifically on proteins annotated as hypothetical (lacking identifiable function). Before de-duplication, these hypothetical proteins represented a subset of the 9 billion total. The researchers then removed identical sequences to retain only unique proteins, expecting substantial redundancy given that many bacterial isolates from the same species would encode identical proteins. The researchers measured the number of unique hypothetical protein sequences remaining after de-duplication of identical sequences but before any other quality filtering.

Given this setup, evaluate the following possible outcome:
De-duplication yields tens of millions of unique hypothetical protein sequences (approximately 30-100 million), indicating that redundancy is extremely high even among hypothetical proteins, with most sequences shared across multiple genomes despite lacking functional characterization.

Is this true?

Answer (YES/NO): YES